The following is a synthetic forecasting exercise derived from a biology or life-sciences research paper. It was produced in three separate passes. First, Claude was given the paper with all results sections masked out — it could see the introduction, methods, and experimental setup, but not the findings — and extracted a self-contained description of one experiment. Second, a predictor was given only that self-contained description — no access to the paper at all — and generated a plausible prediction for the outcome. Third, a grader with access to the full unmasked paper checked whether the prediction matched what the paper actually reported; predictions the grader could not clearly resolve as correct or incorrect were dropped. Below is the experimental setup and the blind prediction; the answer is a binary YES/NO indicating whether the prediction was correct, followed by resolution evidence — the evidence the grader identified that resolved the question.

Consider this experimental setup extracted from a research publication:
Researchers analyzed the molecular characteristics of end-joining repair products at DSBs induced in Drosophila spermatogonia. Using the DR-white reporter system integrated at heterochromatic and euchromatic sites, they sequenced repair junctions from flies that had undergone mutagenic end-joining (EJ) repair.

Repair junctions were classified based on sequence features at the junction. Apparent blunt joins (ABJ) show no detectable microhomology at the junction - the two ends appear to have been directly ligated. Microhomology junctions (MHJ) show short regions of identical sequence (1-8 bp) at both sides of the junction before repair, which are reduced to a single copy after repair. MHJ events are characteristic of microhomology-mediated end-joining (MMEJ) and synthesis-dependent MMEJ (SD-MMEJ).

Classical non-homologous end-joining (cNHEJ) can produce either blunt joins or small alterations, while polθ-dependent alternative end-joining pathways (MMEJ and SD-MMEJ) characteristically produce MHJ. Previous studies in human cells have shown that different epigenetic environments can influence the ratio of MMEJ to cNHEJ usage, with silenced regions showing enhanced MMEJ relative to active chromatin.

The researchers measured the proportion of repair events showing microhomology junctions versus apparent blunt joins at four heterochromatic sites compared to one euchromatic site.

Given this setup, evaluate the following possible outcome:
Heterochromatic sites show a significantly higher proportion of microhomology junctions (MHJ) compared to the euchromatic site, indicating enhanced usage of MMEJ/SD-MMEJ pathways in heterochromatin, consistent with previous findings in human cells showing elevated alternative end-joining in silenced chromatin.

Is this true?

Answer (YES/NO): NO